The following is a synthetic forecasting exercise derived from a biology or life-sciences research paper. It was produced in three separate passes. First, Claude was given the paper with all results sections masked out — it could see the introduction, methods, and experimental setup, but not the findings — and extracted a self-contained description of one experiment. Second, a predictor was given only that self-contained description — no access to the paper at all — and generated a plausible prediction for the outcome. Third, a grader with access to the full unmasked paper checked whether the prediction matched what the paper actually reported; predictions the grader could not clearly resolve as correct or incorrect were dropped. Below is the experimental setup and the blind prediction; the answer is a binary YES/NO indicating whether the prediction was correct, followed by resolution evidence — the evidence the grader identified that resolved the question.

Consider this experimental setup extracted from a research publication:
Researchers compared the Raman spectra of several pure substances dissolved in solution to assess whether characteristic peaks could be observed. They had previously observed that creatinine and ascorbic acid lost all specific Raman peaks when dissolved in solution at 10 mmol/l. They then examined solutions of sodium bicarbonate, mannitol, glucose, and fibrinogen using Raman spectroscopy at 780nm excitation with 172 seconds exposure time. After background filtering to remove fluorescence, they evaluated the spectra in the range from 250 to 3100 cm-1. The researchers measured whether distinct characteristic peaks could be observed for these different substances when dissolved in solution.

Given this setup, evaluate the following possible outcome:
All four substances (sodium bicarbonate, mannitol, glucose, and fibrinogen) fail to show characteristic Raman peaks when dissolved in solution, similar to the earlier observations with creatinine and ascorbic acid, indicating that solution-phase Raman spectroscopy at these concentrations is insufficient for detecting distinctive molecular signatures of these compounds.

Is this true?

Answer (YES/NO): NO